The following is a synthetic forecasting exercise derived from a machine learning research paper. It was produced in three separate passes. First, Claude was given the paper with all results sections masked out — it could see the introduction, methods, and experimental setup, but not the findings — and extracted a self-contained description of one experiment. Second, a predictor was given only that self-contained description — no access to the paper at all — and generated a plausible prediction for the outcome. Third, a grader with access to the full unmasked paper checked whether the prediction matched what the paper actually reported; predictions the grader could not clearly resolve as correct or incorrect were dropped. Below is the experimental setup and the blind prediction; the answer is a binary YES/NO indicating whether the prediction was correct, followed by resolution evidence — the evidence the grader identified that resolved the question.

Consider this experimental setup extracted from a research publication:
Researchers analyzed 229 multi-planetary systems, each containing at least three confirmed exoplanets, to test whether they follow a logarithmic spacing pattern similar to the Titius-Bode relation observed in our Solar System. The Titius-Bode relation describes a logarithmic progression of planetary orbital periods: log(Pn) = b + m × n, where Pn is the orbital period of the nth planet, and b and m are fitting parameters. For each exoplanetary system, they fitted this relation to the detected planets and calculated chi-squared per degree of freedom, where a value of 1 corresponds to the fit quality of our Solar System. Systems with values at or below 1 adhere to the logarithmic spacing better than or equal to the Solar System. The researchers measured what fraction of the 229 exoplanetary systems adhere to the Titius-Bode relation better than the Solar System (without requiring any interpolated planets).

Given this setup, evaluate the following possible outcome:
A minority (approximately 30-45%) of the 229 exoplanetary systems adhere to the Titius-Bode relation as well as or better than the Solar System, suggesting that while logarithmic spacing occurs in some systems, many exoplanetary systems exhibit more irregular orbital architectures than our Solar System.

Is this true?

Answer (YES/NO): NO